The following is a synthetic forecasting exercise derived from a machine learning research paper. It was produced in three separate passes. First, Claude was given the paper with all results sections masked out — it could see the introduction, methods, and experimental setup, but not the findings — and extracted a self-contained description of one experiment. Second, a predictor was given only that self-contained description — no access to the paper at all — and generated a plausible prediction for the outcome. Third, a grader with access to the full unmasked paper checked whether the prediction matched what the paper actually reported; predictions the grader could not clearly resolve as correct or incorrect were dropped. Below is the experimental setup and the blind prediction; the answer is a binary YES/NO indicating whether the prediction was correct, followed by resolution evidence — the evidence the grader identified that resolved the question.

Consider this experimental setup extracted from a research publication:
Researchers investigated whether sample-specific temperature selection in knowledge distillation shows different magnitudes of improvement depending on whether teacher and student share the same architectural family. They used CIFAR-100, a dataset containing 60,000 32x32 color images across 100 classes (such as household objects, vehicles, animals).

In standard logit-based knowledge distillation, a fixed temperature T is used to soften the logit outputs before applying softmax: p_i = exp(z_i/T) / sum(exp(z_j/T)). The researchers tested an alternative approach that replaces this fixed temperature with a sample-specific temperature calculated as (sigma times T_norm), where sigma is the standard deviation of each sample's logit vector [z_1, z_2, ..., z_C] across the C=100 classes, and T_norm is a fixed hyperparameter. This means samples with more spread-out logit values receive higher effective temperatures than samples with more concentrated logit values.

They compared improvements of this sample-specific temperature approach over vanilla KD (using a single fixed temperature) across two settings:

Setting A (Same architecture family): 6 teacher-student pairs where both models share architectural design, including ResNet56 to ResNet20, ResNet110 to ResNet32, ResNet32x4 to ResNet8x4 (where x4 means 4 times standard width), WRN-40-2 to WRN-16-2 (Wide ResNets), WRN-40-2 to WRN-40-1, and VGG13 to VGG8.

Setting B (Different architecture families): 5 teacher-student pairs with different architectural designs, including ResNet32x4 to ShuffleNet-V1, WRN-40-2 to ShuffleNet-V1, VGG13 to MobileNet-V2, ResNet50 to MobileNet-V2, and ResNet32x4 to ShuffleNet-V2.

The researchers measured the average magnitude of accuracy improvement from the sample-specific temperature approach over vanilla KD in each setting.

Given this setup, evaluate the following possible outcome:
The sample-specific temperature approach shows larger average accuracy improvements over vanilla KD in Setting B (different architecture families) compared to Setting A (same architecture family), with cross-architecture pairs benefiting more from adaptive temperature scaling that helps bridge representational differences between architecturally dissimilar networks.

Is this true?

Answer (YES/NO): YES